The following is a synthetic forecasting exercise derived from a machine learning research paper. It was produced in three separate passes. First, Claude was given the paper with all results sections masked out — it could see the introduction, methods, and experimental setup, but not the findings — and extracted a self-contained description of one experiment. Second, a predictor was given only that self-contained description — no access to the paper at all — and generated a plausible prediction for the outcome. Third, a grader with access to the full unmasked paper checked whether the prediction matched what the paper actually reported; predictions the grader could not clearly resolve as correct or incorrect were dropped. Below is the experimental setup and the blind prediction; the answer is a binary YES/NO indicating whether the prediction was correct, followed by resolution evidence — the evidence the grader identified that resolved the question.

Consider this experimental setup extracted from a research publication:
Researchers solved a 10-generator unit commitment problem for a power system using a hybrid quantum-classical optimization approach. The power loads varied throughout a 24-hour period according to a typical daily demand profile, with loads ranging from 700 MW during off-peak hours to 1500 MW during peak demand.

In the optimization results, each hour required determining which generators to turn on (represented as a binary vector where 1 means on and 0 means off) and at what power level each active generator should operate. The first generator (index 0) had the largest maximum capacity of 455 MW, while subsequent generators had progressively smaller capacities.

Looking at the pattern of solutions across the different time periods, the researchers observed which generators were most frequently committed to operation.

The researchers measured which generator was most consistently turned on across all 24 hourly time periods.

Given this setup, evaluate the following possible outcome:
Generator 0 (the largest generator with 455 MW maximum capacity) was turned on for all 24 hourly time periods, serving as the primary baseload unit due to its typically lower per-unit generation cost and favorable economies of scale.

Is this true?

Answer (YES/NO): YES